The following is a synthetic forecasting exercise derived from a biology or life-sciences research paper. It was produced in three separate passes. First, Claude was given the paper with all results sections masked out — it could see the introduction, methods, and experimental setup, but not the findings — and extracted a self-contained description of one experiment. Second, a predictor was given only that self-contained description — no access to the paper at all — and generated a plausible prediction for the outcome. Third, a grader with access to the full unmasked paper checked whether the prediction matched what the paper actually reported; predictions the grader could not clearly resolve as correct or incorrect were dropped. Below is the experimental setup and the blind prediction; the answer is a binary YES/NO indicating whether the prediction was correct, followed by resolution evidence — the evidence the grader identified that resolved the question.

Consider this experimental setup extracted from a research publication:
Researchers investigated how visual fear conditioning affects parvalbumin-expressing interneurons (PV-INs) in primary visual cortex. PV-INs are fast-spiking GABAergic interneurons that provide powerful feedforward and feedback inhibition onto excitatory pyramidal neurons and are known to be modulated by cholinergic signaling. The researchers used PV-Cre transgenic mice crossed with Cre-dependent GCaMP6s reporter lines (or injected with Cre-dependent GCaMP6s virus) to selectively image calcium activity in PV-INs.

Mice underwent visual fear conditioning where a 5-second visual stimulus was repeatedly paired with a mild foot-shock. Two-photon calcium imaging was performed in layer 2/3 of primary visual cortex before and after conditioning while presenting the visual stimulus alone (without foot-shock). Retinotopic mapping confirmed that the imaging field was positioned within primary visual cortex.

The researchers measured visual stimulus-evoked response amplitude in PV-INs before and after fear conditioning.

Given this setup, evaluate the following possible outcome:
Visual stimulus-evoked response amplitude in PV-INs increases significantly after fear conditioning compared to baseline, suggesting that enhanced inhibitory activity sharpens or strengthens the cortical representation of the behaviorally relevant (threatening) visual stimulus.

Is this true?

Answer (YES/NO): NO